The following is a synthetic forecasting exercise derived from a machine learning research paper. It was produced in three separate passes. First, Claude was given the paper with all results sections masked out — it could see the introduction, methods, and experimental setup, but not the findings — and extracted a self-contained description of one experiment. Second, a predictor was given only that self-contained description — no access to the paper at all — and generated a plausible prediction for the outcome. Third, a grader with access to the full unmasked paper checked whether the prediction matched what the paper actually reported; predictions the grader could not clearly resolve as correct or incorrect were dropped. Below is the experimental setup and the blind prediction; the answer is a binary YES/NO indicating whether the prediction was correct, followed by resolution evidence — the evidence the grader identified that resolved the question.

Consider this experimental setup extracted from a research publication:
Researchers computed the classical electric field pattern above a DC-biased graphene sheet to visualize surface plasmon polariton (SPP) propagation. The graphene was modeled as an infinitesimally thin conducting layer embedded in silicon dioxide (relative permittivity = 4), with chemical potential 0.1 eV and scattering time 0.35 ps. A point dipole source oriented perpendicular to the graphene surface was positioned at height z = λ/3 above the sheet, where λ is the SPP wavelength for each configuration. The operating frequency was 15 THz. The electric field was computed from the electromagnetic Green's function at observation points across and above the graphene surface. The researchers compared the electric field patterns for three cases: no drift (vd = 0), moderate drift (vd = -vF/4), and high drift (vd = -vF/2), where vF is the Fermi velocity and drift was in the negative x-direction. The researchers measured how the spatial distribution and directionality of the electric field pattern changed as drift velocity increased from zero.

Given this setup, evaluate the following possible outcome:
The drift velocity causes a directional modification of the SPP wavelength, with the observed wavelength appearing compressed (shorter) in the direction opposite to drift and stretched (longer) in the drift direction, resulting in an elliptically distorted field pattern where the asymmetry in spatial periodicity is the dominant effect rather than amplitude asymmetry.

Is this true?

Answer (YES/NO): NO